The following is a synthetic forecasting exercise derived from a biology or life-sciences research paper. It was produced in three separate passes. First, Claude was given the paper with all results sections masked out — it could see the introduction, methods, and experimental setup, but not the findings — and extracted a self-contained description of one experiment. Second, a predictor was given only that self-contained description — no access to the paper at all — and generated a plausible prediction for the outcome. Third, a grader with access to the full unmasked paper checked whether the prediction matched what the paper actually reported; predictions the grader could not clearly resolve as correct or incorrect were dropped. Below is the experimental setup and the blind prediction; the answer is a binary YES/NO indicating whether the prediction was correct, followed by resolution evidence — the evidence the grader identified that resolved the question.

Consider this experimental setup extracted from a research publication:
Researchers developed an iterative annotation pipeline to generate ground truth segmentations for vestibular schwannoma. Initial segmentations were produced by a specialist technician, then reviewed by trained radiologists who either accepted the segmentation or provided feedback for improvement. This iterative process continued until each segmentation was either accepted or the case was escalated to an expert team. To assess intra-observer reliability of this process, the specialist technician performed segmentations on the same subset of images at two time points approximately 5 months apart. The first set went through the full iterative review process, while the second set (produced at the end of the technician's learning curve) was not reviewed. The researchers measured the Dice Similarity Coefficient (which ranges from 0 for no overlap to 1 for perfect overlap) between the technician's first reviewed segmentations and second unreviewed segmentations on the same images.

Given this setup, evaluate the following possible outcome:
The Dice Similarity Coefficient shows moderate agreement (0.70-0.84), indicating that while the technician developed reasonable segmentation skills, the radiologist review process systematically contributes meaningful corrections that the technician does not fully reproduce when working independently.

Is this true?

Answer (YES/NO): NO